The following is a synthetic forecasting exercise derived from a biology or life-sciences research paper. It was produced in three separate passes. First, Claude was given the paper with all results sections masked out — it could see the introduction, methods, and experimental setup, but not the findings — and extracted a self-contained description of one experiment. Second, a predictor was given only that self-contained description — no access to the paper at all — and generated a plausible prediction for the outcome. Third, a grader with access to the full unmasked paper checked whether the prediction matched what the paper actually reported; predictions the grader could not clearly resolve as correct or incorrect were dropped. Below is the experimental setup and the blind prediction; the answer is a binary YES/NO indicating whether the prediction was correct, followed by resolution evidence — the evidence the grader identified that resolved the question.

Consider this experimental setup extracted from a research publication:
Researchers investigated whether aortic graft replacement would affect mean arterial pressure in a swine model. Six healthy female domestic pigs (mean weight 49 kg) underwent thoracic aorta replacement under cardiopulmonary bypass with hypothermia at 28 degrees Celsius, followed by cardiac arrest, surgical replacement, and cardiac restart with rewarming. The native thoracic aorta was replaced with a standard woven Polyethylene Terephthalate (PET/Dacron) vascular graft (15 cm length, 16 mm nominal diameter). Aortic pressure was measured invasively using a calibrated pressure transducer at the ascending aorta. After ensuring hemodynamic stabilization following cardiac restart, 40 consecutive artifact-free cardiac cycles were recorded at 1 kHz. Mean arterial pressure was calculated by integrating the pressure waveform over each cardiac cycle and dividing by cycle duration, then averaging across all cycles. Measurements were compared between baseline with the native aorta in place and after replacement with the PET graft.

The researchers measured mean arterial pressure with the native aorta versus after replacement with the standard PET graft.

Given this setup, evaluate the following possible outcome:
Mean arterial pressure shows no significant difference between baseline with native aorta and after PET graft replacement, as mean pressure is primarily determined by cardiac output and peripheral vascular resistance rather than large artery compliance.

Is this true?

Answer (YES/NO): YES